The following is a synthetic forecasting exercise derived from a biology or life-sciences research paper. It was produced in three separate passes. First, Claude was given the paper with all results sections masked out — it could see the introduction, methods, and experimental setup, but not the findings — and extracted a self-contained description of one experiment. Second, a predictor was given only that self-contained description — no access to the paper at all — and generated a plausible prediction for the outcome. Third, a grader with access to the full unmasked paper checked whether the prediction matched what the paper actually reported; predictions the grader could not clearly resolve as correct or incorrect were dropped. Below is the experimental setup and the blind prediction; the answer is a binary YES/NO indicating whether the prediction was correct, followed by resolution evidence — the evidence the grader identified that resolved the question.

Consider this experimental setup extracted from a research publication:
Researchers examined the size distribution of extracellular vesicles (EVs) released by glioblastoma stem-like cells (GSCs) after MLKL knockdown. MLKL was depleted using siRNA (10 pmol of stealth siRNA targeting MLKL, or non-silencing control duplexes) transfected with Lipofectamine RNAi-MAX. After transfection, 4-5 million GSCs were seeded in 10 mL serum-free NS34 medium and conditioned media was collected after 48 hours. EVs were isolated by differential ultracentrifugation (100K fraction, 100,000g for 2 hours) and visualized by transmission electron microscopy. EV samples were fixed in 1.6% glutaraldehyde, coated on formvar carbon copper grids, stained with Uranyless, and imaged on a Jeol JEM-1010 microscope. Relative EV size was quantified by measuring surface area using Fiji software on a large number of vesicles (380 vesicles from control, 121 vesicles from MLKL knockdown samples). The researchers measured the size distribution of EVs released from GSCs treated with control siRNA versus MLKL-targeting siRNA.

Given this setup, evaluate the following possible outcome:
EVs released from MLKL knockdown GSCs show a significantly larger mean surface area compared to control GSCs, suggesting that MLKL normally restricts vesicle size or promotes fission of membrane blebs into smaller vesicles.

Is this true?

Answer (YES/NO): YES